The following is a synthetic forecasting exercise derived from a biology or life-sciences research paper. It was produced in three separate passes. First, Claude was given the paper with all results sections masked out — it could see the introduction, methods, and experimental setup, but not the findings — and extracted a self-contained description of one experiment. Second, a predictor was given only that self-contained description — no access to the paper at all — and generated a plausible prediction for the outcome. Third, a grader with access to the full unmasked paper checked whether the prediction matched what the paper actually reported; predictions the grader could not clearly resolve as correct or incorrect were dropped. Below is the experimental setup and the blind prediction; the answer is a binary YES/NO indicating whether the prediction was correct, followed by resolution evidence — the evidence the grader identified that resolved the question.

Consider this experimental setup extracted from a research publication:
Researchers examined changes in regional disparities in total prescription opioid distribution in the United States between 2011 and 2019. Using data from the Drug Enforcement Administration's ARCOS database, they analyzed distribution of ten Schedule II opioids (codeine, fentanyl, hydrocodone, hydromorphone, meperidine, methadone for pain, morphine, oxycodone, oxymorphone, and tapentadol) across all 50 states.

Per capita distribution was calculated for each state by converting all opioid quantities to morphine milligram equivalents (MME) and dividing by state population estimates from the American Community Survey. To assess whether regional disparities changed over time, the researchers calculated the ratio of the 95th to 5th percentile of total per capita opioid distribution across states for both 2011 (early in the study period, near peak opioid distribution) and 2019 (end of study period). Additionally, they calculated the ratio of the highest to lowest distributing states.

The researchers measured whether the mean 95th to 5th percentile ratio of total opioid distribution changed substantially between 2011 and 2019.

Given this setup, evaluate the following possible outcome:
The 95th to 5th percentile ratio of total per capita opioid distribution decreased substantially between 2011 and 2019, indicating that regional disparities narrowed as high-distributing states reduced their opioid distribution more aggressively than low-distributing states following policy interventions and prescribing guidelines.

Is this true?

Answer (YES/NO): NO